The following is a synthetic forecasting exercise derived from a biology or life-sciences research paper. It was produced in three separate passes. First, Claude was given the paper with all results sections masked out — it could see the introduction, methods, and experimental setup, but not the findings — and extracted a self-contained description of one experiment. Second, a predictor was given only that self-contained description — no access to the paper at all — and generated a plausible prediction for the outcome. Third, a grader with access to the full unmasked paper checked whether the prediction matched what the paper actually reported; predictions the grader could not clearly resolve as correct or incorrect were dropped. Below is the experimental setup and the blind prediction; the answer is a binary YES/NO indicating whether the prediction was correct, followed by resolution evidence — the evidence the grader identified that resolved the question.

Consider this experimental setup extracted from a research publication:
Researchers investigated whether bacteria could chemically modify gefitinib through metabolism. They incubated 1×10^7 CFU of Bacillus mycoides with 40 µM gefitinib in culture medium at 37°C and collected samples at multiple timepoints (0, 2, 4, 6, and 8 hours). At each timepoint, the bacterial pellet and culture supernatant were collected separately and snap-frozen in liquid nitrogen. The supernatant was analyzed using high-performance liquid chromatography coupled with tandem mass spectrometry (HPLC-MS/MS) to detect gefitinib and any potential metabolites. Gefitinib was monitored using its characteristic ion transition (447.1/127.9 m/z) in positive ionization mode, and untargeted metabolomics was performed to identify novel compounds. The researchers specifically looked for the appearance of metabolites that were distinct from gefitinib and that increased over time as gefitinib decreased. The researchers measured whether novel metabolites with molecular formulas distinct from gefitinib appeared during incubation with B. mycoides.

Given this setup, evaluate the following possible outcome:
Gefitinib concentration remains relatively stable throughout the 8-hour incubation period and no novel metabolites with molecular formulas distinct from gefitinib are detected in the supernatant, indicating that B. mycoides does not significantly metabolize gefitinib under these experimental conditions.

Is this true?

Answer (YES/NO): NO